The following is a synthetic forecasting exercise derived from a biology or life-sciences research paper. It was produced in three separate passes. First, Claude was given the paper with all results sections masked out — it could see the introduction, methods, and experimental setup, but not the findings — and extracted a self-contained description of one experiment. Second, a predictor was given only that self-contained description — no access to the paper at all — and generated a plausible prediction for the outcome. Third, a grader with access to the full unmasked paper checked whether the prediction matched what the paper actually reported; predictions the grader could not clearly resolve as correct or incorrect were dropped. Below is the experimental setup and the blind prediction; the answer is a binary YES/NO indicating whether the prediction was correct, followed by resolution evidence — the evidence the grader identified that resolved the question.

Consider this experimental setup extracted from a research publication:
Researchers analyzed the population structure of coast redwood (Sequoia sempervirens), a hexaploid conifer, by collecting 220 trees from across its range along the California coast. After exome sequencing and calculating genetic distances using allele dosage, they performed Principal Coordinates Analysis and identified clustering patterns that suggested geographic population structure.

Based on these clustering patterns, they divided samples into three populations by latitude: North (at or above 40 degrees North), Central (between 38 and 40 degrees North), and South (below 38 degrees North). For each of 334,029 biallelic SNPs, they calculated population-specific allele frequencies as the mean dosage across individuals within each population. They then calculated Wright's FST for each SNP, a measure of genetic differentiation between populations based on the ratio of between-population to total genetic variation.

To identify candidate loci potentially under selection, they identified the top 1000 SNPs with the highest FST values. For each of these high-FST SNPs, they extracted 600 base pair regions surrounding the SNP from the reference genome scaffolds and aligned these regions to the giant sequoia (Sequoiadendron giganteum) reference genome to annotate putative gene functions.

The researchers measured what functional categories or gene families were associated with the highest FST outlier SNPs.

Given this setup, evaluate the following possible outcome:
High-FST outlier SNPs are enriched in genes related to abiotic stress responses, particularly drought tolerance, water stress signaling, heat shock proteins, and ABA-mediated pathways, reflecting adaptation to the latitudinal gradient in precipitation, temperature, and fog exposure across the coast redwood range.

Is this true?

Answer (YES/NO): NO